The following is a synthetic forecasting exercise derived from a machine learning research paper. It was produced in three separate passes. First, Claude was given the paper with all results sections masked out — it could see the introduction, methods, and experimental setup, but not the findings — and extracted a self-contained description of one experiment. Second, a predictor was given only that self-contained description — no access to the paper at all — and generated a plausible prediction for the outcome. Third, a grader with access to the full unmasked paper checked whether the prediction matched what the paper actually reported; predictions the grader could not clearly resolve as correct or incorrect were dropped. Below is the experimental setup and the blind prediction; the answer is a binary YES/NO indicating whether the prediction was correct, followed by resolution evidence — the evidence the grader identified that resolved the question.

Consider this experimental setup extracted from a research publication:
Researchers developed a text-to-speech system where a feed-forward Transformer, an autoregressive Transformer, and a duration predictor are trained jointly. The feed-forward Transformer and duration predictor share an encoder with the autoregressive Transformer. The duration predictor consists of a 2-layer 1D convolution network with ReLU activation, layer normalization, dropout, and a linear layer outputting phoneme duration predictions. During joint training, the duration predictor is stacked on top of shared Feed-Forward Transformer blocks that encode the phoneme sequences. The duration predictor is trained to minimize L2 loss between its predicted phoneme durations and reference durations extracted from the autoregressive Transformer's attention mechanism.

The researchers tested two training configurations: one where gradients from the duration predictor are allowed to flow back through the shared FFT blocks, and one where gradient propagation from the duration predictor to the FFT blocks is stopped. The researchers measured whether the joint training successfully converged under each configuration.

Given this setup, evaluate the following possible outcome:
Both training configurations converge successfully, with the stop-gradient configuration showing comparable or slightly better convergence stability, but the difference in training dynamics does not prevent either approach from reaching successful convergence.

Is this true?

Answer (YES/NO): NO